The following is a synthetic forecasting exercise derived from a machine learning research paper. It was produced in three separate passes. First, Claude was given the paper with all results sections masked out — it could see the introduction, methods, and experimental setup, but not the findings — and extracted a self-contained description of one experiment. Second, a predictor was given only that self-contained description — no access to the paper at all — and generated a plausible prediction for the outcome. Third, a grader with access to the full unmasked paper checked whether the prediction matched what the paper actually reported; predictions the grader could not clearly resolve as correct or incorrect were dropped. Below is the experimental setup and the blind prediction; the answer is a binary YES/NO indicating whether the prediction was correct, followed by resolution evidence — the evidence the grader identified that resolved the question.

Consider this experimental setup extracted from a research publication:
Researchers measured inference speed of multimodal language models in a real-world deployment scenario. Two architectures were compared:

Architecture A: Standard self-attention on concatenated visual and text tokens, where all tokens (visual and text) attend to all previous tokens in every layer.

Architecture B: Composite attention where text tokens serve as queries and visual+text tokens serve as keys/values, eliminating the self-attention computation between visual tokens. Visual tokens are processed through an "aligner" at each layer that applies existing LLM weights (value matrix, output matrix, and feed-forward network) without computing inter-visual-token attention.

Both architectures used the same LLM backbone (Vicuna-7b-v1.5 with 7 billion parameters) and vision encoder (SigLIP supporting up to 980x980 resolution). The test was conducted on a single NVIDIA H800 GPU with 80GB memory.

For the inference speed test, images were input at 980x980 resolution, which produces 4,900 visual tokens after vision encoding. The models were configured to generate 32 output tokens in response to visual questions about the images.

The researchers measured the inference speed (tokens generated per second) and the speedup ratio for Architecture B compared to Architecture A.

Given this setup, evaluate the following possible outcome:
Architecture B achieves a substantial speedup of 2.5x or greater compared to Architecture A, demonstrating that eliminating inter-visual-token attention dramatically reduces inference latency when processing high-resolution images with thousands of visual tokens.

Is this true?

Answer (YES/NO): NO